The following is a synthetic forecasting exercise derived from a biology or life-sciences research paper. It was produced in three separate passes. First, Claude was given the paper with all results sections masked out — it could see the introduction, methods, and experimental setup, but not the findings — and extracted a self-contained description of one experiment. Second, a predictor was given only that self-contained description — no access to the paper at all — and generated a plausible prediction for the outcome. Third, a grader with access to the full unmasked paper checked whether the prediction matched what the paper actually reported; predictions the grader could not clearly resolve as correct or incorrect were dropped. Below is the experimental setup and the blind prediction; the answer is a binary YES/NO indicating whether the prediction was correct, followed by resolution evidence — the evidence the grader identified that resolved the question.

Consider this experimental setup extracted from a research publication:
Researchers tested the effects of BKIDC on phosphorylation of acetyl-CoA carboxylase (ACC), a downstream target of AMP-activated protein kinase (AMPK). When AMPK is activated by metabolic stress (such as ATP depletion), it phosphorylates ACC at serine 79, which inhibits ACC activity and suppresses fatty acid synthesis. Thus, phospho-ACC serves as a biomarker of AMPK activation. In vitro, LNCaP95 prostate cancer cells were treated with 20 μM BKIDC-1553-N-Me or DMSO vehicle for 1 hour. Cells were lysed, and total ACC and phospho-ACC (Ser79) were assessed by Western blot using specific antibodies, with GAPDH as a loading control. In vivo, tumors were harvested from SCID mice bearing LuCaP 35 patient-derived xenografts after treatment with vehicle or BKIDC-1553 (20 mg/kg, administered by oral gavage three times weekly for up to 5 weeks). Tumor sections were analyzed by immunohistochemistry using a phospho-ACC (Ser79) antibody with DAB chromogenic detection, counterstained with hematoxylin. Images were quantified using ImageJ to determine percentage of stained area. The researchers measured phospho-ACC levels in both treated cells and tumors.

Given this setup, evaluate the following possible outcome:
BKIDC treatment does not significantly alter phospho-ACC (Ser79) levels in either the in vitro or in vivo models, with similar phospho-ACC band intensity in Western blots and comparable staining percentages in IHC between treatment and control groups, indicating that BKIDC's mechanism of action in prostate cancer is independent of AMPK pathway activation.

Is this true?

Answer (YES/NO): NO